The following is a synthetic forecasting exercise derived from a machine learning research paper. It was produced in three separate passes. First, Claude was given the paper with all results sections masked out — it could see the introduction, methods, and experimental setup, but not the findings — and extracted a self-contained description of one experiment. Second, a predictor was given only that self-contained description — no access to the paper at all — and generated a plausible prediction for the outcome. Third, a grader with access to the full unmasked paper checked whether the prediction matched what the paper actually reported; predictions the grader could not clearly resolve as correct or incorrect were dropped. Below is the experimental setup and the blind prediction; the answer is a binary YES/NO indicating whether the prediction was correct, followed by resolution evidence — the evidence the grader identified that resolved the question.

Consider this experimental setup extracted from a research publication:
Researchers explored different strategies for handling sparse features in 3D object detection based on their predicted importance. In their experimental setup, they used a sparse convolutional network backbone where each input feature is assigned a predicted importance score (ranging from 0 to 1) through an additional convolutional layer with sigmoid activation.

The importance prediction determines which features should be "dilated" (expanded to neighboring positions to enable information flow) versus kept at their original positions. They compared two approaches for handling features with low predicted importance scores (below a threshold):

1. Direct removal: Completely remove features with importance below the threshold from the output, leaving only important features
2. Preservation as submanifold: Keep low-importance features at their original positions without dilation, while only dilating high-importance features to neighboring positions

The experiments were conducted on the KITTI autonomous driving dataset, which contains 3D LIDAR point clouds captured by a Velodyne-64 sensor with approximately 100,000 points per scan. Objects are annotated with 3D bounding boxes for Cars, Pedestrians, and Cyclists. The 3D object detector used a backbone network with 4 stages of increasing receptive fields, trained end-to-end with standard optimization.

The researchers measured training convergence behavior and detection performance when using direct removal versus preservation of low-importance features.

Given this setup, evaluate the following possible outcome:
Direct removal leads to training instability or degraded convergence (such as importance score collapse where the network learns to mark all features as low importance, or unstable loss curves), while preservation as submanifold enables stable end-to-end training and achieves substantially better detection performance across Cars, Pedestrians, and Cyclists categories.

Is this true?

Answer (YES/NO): YES